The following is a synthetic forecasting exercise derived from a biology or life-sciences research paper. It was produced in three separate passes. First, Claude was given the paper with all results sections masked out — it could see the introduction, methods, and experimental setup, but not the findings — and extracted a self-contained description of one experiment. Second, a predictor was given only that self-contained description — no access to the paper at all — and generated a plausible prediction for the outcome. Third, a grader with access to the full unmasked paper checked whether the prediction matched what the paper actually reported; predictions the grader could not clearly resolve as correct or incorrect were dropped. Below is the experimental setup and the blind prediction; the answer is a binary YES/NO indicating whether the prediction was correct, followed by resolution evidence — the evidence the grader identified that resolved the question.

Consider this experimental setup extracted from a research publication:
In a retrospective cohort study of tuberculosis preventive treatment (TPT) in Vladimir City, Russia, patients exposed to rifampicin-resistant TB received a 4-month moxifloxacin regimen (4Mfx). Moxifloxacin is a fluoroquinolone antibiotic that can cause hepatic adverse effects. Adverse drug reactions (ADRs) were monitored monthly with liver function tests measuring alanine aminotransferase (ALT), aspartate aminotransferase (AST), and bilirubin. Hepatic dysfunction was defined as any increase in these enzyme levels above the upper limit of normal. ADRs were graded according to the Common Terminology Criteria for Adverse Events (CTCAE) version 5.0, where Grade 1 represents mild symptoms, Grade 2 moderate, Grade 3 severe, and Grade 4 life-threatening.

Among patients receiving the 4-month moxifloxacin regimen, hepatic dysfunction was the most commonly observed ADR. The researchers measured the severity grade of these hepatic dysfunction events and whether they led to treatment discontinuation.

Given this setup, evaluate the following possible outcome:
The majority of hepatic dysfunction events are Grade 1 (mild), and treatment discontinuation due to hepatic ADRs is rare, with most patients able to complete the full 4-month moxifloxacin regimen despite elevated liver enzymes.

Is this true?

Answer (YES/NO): YES